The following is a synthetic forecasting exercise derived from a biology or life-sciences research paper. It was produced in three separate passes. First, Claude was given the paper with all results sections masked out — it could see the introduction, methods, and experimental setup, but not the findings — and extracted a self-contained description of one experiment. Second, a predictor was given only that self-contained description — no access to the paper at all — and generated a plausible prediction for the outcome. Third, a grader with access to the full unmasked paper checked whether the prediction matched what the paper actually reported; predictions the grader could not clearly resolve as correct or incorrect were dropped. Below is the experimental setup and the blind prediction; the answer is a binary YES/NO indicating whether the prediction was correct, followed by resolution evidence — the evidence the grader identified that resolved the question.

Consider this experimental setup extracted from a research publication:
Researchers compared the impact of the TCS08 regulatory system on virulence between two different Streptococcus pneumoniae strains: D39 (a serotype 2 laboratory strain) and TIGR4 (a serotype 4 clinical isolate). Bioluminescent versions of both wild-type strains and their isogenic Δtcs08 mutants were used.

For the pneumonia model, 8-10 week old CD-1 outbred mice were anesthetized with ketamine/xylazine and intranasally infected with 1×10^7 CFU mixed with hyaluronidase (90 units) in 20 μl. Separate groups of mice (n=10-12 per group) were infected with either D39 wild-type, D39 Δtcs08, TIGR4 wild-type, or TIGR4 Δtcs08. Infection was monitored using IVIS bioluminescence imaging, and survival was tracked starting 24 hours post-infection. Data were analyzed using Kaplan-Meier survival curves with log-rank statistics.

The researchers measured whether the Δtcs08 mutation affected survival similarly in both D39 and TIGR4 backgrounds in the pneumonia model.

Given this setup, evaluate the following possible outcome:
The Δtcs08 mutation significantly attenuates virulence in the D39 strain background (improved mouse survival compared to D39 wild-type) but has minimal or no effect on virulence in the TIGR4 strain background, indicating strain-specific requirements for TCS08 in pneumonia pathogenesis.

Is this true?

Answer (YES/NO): YES